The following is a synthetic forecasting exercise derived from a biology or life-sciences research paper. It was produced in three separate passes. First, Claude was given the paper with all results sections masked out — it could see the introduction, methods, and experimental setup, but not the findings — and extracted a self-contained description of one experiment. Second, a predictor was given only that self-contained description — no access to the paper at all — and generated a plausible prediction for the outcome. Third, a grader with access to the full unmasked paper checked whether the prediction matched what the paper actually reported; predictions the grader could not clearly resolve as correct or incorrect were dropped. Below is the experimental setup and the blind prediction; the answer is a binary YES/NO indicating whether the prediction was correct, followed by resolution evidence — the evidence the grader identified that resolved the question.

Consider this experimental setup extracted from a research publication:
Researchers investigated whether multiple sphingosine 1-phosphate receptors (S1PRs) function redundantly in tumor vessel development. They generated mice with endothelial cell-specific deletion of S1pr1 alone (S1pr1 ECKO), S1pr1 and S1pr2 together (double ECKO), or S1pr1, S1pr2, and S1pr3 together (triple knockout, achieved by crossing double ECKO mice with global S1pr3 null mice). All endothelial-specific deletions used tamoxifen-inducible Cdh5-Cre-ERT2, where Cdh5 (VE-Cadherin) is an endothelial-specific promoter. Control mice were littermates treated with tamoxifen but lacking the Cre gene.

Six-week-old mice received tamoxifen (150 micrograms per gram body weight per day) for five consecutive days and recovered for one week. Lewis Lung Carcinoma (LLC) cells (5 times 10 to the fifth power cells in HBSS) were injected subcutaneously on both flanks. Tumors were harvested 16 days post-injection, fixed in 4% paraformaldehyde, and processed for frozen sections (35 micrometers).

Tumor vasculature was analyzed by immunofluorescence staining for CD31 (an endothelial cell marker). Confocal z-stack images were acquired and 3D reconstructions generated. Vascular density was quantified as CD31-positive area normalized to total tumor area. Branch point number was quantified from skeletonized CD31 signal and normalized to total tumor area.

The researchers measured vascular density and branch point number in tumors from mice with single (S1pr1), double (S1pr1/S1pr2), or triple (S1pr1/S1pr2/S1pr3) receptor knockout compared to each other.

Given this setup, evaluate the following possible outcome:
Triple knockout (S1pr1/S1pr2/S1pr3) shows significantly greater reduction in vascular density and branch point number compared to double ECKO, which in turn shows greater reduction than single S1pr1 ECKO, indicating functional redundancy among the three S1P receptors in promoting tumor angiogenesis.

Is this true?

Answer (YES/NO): NO